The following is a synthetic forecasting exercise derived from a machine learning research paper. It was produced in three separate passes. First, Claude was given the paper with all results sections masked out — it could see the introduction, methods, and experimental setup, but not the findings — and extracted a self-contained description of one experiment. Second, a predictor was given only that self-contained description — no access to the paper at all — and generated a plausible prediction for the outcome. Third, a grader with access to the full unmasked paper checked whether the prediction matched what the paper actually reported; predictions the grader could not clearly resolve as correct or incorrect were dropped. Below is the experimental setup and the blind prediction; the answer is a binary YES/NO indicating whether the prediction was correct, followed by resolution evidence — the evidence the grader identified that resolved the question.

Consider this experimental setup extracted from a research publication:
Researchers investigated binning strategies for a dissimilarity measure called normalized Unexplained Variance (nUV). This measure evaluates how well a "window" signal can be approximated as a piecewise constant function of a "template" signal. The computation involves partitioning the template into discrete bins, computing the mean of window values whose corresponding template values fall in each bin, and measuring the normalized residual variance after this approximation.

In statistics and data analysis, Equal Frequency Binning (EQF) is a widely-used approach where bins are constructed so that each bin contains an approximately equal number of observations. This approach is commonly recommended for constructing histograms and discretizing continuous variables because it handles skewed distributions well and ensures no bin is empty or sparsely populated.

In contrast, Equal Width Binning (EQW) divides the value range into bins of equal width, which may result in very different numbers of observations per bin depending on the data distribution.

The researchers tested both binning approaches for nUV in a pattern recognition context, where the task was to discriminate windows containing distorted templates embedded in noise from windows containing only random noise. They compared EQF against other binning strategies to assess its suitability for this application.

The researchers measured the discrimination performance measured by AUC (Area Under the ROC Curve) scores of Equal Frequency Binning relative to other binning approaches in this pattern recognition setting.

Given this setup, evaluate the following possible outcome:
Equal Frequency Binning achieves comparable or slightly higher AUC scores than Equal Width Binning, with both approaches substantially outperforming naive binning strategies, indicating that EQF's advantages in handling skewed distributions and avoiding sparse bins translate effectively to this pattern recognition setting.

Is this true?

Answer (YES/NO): NO